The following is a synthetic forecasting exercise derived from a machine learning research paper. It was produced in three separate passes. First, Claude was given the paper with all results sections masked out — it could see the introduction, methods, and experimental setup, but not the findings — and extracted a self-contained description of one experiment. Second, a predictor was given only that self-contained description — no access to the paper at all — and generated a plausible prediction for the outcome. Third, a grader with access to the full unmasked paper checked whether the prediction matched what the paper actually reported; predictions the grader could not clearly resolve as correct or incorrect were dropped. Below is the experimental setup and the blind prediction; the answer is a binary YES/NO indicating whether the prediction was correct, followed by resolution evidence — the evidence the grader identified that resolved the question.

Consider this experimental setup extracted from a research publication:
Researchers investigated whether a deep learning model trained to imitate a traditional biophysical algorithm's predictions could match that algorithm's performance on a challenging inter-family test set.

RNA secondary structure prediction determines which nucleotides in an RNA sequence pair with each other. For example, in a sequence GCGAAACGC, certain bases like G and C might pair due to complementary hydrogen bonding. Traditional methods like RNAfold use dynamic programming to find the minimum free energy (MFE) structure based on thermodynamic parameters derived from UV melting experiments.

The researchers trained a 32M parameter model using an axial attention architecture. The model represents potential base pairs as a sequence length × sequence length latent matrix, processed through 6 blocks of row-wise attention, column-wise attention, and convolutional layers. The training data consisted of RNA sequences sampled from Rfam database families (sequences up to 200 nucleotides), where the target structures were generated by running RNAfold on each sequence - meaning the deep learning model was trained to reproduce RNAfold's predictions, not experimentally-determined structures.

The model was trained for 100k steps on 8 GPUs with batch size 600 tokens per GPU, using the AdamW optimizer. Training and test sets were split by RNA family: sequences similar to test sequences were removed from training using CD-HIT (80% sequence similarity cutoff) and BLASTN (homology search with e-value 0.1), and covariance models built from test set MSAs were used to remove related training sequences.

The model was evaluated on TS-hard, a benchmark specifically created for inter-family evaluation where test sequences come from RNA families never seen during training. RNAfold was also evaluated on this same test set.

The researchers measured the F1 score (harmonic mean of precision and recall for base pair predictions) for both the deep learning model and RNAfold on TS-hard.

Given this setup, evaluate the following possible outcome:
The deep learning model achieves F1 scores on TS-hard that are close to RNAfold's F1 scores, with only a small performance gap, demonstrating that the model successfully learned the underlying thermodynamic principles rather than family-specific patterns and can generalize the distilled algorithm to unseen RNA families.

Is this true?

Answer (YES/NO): YES